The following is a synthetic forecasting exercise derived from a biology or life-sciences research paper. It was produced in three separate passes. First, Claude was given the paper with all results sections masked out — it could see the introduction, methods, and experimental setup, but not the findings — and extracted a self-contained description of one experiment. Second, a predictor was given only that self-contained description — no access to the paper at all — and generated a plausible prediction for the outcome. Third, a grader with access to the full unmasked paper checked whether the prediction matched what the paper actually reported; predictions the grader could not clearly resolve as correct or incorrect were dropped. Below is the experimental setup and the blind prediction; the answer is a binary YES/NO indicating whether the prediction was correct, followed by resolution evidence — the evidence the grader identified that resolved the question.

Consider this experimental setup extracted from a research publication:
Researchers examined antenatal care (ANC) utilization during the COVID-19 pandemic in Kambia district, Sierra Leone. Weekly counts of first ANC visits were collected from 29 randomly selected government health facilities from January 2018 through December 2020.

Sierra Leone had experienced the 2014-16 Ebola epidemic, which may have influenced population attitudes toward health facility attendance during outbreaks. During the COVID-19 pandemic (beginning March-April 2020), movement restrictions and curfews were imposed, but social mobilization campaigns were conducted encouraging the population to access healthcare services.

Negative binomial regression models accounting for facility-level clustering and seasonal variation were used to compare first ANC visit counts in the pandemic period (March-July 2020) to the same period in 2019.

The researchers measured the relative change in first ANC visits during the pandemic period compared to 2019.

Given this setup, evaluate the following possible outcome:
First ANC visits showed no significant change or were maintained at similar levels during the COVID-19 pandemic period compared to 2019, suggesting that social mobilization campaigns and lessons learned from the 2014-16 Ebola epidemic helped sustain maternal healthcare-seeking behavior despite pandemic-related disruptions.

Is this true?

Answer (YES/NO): YES